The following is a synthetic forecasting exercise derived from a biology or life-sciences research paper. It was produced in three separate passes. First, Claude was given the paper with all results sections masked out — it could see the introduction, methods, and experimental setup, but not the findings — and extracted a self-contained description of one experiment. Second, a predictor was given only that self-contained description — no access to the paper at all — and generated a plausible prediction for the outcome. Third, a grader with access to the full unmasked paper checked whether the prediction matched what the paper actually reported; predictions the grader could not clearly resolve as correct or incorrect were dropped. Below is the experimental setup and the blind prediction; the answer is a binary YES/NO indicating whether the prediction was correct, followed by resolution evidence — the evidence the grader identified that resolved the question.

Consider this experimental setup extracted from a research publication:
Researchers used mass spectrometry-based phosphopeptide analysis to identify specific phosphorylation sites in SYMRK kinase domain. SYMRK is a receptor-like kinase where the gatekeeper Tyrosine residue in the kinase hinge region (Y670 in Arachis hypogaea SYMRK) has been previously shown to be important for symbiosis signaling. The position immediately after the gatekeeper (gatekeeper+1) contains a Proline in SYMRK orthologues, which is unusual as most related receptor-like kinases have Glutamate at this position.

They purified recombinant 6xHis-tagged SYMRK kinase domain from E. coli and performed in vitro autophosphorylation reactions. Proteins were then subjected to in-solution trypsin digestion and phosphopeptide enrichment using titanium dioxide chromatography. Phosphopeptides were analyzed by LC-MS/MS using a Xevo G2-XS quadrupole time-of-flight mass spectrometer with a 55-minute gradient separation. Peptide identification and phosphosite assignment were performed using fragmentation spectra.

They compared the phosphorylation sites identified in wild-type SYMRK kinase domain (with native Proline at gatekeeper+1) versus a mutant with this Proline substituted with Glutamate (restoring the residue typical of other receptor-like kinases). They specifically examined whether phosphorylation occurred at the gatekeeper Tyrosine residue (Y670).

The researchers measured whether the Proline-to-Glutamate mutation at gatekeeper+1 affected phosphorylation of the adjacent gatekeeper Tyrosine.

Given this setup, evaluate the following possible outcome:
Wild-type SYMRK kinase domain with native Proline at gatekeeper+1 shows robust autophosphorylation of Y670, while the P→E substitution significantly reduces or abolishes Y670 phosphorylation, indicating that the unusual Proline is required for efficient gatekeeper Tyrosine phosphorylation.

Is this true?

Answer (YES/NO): YES